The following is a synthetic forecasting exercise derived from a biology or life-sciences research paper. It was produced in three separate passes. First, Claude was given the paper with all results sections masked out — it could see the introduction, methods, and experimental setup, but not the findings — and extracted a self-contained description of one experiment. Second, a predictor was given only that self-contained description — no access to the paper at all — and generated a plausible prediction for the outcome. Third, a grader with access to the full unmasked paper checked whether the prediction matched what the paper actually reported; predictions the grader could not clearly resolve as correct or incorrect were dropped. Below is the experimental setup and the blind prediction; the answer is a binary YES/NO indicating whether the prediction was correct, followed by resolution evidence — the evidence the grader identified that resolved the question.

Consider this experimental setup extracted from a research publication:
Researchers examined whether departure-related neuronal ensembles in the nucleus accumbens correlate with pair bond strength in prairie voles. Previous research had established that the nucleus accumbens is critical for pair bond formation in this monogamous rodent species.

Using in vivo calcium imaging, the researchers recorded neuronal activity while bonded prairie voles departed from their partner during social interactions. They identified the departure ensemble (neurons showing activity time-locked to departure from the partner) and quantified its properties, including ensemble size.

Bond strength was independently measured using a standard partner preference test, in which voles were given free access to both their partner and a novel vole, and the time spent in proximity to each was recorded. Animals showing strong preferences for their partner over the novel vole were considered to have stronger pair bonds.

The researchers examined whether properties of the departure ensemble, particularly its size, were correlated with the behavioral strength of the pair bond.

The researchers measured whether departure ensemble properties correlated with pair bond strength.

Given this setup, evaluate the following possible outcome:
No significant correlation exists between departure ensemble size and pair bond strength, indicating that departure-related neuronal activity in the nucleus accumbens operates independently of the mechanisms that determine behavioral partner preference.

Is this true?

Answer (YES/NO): YES